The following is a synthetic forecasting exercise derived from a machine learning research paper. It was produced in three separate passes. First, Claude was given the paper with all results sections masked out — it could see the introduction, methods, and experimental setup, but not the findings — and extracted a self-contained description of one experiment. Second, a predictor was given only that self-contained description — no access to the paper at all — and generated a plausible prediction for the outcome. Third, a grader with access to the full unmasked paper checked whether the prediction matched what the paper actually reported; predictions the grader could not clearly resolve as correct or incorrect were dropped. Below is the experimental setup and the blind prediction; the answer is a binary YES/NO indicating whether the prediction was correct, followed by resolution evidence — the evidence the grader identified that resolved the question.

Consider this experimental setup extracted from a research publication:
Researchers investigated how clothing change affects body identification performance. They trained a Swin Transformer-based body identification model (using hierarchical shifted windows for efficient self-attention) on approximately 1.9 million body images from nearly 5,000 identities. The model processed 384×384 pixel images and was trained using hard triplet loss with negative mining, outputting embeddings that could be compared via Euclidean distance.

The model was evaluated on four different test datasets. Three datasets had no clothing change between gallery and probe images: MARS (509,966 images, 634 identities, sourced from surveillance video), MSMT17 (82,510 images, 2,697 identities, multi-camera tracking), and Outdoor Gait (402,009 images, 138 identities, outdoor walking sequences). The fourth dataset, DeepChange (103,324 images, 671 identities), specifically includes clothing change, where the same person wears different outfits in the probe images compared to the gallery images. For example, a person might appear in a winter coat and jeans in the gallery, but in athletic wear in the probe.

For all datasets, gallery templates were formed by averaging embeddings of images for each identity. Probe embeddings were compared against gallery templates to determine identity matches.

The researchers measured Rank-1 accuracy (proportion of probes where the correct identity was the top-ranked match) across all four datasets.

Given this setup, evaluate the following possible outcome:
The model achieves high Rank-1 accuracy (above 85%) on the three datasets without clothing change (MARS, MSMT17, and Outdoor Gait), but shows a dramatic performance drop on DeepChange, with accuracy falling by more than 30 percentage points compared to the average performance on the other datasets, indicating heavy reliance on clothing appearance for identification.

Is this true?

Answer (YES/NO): YES